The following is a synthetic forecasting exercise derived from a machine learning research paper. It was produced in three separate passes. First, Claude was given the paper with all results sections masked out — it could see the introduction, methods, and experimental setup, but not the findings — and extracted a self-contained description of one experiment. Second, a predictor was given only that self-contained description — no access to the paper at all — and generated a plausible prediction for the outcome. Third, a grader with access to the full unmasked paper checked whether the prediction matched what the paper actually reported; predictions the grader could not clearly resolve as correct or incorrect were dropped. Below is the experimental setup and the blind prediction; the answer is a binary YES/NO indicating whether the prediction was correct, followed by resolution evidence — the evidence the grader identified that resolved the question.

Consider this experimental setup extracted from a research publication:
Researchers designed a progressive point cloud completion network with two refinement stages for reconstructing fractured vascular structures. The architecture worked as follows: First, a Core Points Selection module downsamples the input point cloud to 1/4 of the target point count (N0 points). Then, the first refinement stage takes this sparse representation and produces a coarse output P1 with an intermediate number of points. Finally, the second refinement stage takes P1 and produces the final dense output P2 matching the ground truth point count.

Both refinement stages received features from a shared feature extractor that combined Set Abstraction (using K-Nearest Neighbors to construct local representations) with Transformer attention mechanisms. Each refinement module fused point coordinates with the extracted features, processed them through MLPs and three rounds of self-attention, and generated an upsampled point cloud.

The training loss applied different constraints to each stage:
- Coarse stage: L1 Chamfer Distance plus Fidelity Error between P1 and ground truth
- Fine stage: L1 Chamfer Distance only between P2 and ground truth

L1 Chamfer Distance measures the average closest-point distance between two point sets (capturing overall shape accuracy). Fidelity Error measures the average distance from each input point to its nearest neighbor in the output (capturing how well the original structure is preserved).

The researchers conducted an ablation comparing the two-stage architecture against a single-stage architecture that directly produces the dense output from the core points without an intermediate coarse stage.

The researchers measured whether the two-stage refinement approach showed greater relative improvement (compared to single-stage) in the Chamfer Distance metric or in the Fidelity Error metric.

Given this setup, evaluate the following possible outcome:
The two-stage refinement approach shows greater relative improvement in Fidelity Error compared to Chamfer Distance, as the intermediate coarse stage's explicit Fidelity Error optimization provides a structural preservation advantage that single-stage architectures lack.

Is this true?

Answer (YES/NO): NO